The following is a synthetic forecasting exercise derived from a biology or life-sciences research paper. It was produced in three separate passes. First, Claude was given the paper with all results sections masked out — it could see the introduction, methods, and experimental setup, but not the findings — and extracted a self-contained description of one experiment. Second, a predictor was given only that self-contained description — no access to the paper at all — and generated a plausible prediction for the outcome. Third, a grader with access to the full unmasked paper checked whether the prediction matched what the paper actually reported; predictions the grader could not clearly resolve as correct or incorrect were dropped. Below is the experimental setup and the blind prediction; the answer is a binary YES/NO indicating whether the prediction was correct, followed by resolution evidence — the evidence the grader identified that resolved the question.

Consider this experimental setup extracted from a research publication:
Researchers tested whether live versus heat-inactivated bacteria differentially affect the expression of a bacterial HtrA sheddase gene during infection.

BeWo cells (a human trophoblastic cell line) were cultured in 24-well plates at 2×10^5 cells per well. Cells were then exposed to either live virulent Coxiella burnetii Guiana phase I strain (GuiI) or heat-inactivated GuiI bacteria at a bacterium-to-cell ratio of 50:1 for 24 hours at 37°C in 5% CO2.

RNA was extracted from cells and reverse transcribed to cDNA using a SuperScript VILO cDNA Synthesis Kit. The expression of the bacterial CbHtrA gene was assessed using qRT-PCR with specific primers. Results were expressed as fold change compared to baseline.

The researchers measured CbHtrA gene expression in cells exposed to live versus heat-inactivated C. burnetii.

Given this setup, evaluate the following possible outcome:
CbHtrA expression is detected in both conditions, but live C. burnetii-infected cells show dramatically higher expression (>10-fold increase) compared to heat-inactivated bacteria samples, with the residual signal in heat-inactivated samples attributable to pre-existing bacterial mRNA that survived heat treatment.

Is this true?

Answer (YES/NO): NO